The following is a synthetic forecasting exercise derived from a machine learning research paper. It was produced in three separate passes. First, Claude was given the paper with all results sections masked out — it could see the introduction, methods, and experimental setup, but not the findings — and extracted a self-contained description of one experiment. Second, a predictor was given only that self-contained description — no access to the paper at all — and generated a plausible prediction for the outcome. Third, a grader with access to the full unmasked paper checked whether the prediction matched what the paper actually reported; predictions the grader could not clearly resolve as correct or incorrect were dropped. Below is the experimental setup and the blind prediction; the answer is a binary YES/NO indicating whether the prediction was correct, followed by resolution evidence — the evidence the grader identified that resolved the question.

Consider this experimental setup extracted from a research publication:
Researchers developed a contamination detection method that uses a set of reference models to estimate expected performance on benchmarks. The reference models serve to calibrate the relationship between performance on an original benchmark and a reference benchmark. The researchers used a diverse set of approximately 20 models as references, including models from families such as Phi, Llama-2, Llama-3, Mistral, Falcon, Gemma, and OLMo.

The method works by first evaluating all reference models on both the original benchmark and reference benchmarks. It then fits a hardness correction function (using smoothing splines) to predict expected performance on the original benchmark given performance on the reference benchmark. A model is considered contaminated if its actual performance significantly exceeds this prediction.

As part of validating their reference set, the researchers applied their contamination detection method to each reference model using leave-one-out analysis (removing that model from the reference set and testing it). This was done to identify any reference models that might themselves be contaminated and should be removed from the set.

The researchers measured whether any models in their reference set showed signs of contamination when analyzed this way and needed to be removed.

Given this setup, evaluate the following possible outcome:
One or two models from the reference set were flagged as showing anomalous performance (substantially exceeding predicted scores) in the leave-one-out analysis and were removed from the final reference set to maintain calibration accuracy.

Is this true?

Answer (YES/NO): YES